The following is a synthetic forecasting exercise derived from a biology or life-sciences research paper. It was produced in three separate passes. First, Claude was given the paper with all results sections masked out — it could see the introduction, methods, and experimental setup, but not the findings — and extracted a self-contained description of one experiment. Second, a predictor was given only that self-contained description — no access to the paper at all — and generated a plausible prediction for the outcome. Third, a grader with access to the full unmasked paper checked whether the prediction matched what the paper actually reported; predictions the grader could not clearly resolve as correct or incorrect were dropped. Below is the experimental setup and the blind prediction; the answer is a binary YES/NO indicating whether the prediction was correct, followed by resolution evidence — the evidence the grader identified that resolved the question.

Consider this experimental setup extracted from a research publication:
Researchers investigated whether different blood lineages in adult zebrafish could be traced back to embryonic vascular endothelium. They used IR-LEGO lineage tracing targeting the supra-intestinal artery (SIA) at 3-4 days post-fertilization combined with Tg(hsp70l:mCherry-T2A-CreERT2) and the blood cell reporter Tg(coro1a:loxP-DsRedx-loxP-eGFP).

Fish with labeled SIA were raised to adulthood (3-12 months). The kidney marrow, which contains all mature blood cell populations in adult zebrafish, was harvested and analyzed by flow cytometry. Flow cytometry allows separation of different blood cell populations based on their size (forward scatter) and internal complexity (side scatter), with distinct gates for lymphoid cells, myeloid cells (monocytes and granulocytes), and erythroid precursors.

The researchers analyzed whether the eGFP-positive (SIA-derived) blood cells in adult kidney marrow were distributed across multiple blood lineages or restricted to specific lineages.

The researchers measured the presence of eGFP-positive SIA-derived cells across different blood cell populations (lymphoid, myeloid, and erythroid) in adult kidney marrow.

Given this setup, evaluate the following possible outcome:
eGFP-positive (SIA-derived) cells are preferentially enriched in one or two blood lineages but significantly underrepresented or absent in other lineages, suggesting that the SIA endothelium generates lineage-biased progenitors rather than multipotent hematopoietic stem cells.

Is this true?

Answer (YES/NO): NO